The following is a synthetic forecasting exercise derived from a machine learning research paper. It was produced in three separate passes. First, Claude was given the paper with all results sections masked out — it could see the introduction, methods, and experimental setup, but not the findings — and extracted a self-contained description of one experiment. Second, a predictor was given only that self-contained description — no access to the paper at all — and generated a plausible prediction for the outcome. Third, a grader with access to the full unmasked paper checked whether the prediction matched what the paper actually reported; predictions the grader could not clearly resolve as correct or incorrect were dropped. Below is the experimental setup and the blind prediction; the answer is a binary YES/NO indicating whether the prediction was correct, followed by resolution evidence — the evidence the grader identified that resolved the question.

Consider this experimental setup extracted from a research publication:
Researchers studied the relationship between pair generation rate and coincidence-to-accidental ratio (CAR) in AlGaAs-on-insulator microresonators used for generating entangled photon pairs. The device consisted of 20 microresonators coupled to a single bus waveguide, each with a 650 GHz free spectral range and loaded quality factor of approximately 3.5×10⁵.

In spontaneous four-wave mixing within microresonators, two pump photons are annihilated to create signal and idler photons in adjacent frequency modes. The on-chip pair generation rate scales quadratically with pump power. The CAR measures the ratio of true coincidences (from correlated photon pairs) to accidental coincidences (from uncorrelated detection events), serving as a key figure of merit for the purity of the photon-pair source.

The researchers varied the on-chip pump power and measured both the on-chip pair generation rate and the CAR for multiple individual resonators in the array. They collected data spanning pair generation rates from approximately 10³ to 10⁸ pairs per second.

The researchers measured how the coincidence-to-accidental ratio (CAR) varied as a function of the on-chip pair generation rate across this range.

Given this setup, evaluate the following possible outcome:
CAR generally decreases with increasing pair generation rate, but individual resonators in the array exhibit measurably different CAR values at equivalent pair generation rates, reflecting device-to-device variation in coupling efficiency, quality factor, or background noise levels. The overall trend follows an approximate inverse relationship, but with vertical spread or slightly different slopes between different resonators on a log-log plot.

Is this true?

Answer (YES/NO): YES